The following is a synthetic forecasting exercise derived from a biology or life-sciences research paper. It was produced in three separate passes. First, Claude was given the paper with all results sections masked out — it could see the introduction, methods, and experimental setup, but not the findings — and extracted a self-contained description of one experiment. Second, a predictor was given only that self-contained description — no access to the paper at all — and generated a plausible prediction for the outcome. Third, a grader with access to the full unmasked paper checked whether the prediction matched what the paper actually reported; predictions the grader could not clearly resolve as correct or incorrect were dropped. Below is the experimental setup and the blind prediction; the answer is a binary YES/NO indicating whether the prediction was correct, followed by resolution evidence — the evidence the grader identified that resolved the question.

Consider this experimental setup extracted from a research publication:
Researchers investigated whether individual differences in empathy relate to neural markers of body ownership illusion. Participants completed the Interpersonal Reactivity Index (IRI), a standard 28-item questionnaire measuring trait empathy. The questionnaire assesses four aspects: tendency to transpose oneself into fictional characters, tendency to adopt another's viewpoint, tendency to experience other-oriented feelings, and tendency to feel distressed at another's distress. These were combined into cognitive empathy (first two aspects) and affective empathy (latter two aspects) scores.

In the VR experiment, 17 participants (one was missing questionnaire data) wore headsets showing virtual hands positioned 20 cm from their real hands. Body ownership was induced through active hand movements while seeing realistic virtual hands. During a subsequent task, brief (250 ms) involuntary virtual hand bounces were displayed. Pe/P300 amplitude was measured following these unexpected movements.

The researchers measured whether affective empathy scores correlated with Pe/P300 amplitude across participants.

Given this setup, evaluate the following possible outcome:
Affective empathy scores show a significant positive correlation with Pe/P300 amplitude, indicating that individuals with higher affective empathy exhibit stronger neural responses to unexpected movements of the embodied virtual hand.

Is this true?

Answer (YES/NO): NO